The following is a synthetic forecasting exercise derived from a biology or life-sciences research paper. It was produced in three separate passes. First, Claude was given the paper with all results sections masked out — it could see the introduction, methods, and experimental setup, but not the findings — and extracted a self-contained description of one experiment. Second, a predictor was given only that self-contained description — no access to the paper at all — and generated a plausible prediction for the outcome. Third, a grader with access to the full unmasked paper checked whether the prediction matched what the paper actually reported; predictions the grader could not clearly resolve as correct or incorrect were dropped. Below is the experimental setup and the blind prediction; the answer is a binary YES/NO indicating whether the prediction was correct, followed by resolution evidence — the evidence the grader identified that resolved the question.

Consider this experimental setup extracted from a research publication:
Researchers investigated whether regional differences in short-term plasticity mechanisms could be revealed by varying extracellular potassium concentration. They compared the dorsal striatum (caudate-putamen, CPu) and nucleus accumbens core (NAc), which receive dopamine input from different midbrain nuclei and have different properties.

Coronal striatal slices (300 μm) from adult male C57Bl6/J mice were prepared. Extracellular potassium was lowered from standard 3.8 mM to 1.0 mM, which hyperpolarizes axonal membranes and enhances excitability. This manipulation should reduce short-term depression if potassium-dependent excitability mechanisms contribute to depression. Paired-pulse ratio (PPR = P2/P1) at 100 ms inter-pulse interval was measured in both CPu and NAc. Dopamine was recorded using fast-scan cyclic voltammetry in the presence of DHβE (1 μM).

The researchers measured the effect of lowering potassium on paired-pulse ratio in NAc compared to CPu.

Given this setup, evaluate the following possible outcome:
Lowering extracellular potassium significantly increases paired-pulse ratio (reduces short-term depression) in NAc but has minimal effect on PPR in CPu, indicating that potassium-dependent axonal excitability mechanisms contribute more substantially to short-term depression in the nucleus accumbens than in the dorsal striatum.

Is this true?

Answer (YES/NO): NO